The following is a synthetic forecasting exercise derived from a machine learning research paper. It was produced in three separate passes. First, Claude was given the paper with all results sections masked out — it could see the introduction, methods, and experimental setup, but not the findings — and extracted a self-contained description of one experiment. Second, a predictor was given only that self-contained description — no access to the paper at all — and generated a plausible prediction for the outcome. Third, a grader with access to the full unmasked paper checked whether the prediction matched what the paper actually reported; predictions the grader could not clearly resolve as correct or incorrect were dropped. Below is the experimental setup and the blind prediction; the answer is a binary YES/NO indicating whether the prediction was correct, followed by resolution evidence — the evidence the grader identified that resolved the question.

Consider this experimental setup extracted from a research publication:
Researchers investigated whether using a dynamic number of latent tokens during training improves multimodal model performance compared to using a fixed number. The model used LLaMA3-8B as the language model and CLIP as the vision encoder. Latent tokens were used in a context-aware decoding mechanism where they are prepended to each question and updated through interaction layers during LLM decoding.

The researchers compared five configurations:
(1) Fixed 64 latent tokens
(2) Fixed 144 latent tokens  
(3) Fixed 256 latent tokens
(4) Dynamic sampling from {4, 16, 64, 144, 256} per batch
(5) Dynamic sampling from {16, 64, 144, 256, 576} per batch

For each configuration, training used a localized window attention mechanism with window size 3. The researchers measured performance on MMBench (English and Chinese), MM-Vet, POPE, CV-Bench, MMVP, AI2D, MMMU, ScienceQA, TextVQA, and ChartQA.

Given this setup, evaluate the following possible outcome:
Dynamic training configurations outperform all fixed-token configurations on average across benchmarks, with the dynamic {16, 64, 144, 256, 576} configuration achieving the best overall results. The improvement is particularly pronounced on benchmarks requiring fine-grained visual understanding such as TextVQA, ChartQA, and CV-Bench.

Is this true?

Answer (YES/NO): NO